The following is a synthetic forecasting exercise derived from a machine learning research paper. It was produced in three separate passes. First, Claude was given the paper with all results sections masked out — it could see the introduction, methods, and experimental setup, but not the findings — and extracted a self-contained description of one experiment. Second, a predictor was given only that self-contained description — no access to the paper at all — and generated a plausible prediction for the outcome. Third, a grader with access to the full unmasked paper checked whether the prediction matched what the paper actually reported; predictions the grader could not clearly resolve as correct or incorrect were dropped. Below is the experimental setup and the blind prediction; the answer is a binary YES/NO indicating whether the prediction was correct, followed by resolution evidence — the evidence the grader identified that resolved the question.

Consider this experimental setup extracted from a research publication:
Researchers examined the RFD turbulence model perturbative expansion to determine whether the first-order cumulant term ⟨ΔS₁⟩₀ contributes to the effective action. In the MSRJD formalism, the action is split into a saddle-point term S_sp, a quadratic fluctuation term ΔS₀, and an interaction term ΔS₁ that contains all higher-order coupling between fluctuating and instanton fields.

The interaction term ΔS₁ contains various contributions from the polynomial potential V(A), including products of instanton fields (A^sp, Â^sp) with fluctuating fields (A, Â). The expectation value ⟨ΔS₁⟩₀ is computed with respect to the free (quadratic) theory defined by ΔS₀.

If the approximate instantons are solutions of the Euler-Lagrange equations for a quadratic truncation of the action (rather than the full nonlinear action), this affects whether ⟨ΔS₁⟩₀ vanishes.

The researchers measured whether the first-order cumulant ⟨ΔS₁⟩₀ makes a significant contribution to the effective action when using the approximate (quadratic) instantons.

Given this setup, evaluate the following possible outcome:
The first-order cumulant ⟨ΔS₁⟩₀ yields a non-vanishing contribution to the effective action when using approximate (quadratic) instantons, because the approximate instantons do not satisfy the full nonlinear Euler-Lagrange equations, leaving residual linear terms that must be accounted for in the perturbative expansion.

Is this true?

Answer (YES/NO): NO